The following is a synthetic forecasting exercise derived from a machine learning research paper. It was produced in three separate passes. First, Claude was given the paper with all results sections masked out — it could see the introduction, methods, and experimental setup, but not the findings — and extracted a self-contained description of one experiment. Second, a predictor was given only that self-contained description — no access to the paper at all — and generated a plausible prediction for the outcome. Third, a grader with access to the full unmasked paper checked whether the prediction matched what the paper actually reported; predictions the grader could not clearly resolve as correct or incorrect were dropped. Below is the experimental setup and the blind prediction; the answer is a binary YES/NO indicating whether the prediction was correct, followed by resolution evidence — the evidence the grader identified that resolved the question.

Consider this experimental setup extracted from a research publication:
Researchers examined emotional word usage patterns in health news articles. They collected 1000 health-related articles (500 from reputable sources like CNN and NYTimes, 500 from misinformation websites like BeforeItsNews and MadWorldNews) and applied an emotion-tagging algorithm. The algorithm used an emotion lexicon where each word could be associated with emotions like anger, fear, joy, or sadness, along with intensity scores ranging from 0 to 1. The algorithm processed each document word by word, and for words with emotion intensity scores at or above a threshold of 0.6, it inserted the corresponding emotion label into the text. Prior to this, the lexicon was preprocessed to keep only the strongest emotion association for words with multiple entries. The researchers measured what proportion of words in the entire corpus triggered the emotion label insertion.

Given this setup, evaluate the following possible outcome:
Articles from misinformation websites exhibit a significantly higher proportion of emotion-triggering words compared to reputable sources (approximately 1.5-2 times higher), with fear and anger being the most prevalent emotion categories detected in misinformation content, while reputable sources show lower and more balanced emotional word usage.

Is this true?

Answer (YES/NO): NO